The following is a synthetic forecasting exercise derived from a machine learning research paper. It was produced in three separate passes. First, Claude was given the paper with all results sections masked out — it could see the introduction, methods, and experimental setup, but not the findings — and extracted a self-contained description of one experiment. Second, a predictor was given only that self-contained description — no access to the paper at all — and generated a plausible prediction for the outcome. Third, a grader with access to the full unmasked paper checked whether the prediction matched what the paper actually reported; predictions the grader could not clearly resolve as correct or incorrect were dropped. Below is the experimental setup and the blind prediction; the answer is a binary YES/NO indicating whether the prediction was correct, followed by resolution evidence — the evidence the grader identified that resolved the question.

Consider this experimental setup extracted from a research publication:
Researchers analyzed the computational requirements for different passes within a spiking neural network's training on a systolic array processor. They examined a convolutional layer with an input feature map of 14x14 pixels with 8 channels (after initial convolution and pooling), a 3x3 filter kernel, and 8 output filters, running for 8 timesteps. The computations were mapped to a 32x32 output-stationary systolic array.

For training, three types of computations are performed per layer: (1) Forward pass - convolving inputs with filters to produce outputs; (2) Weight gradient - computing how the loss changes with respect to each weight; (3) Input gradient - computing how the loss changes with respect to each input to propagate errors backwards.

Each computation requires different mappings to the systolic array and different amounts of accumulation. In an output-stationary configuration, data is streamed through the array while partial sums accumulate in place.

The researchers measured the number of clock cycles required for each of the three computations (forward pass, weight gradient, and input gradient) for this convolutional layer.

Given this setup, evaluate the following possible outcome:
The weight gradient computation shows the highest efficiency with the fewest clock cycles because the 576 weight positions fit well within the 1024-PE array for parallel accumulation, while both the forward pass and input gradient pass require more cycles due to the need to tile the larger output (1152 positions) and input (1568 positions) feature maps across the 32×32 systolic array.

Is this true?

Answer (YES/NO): NO